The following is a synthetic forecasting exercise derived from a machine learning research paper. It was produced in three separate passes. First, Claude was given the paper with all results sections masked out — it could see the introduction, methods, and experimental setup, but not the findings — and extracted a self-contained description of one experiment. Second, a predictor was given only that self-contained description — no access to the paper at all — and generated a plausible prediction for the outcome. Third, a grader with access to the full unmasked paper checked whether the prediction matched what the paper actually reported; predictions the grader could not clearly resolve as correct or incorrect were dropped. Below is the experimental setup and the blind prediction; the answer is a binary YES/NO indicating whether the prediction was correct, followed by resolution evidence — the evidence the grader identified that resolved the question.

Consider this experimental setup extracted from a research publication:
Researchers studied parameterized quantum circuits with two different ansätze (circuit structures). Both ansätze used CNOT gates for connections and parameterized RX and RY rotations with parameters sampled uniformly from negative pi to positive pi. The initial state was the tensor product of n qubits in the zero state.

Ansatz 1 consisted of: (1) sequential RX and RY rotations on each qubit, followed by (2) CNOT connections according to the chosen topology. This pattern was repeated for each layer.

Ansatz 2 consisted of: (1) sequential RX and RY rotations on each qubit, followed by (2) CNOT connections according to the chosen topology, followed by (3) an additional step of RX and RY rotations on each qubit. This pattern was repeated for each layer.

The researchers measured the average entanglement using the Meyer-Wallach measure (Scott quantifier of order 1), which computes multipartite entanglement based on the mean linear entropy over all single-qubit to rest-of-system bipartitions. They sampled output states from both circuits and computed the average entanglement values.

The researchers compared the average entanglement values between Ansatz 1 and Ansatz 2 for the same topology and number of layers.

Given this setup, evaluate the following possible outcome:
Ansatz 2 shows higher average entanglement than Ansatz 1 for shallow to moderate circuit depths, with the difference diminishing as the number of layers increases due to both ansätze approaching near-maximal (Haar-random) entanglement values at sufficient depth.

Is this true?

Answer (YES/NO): NO